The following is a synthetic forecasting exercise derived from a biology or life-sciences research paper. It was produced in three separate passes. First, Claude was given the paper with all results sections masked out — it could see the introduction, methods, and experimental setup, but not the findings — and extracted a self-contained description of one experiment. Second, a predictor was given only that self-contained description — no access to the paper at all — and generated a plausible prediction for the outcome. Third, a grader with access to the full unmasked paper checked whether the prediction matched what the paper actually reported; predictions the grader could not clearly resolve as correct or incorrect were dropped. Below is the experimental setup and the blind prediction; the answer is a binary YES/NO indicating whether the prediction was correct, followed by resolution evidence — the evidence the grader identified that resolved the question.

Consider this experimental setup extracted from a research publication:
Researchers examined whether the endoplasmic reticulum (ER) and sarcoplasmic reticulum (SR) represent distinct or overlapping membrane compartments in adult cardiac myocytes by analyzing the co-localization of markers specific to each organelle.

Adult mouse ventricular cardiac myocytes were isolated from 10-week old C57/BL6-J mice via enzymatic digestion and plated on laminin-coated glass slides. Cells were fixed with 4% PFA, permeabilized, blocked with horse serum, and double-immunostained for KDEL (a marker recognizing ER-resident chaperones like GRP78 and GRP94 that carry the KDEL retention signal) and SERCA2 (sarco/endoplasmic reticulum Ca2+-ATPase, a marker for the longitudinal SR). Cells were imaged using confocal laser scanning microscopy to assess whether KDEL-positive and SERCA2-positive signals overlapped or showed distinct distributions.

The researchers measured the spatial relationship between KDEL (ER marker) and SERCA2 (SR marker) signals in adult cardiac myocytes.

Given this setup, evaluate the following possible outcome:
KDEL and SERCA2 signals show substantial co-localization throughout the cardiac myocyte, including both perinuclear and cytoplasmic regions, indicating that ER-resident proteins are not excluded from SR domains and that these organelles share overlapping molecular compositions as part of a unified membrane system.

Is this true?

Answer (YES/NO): NO